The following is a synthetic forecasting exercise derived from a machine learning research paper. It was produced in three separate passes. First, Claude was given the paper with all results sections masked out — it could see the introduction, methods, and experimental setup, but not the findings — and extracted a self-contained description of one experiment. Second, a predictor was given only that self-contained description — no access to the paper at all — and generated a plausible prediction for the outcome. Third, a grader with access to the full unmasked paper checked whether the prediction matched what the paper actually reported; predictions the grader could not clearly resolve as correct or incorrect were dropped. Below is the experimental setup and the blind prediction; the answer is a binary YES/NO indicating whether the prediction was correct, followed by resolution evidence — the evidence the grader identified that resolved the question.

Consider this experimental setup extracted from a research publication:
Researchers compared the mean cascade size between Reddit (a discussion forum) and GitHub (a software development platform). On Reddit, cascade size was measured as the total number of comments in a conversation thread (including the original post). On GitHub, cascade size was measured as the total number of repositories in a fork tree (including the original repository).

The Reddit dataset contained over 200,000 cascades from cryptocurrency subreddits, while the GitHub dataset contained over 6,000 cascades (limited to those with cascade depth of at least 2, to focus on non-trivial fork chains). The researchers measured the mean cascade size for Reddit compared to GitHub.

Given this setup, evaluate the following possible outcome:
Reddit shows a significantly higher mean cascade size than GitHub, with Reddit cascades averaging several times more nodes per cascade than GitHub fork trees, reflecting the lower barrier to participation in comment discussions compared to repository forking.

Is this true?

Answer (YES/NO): YES